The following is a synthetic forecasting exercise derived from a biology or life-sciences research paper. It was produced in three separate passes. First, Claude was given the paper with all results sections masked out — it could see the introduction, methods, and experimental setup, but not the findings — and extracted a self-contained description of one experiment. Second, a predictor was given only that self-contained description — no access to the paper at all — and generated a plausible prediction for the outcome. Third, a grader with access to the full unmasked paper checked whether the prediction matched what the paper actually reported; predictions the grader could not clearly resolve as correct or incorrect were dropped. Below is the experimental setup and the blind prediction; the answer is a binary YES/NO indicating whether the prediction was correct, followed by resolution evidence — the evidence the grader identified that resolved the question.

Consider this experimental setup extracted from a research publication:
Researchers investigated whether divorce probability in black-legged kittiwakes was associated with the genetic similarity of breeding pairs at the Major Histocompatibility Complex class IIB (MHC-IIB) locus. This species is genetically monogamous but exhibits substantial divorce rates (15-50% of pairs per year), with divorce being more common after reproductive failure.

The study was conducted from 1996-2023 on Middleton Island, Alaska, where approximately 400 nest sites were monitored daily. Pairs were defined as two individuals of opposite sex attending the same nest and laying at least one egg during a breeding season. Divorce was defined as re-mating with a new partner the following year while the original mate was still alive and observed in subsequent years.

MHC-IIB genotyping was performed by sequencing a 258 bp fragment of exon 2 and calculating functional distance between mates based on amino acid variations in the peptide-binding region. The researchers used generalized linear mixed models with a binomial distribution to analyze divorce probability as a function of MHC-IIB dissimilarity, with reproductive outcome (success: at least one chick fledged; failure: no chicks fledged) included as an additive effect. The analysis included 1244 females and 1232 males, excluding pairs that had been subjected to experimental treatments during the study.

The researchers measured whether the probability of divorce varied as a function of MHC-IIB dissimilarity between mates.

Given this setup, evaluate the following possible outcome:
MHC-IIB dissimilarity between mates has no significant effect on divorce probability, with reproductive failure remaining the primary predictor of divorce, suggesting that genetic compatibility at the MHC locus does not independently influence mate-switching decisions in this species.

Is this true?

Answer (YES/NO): YES